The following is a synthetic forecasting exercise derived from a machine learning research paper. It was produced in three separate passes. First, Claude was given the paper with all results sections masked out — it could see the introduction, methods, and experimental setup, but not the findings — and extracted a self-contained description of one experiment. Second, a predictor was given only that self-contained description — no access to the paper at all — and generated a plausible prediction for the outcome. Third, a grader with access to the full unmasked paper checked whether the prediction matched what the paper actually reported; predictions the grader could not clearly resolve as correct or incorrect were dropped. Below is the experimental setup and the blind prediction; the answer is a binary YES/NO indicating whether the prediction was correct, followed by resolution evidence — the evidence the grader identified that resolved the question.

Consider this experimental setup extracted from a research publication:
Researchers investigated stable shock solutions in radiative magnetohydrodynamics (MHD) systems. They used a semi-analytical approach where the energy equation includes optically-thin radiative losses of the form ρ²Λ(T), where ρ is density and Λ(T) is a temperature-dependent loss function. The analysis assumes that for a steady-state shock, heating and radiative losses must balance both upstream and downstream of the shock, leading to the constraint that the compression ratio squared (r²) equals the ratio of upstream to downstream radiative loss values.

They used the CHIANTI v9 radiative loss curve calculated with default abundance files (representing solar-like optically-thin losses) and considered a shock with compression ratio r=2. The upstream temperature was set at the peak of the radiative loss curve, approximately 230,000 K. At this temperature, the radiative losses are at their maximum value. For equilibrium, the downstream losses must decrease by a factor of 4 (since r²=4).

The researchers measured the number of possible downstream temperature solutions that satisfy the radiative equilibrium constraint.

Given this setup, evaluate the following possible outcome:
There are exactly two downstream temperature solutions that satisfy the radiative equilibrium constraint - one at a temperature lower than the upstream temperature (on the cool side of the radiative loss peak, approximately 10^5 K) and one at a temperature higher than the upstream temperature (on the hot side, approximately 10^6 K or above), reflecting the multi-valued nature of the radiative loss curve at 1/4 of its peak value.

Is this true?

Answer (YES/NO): NO